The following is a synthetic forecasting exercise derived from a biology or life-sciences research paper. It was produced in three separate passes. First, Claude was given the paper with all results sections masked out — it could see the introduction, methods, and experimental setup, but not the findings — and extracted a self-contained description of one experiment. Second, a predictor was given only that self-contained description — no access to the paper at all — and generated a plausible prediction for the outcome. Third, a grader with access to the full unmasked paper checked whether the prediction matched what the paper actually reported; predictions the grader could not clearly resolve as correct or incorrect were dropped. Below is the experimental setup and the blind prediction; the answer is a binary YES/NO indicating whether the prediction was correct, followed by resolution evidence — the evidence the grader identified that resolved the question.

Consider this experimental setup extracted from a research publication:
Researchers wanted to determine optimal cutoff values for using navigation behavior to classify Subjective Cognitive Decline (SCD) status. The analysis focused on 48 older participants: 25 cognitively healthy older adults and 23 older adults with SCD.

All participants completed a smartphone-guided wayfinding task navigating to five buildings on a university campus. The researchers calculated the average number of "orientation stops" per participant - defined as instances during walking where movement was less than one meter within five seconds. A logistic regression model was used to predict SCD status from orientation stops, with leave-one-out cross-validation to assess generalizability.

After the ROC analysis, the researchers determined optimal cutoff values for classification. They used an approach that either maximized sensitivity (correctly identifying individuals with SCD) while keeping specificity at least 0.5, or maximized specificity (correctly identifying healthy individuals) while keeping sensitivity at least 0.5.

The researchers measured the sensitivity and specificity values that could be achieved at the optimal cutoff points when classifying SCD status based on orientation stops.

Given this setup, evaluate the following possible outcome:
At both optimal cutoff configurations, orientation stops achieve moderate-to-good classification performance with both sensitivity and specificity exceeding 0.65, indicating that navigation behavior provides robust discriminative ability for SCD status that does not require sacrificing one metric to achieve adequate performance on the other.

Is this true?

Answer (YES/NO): NO